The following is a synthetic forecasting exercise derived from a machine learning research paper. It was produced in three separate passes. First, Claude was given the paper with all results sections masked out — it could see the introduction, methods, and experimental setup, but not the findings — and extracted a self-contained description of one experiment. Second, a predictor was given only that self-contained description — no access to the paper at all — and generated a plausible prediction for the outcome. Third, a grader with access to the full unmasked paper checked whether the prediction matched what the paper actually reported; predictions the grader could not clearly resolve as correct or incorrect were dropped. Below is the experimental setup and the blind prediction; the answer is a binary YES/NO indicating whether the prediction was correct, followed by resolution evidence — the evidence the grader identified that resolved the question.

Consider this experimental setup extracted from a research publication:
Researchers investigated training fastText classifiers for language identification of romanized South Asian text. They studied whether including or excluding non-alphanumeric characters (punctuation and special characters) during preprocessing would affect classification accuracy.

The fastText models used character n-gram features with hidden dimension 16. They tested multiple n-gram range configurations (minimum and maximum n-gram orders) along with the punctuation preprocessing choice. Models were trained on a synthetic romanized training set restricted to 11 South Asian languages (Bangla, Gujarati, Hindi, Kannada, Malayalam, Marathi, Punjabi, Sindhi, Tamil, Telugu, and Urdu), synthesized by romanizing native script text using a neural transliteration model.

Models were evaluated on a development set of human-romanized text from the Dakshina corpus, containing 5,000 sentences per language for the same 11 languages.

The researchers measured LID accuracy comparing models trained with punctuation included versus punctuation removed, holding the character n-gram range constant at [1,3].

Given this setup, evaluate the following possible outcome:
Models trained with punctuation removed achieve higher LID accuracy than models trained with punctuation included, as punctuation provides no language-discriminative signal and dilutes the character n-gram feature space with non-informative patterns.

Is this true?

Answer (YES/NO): NO